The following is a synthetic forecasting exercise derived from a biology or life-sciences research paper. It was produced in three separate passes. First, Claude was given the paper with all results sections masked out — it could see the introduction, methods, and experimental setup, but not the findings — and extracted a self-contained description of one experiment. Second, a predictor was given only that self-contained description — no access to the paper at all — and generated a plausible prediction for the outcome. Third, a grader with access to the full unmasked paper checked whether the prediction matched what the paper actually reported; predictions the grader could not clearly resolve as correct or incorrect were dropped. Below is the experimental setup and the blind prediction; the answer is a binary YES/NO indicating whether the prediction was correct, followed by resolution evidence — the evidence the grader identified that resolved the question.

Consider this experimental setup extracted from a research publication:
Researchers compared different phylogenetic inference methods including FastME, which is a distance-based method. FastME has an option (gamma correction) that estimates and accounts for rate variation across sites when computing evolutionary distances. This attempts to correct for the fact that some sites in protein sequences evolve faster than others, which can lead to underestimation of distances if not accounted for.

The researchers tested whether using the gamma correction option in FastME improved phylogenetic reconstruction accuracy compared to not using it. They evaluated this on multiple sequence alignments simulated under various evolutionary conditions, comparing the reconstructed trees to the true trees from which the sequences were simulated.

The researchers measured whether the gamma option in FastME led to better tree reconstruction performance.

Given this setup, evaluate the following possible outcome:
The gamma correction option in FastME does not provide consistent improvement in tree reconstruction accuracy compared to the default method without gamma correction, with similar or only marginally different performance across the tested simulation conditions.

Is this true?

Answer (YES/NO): NO